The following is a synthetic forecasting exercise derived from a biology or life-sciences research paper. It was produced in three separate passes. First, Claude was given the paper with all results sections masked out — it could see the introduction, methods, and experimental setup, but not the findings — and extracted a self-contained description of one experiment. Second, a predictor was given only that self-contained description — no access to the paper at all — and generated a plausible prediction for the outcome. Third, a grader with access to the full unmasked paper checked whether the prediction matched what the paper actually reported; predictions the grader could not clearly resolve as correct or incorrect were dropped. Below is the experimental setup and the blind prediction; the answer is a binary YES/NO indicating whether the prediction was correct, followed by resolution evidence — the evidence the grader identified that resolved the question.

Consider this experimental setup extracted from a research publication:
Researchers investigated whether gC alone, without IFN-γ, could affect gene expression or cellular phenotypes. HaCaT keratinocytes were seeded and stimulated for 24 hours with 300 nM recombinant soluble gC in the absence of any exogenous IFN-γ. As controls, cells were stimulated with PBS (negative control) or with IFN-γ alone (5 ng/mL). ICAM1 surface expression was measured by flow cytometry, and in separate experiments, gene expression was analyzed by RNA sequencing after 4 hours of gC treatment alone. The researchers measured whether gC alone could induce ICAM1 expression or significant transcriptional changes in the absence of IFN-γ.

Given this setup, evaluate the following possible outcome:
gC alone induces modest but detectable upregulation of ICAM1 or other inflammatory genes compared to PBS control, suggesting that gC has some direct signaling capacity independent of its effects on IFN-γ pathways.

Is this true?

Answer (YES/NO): NO